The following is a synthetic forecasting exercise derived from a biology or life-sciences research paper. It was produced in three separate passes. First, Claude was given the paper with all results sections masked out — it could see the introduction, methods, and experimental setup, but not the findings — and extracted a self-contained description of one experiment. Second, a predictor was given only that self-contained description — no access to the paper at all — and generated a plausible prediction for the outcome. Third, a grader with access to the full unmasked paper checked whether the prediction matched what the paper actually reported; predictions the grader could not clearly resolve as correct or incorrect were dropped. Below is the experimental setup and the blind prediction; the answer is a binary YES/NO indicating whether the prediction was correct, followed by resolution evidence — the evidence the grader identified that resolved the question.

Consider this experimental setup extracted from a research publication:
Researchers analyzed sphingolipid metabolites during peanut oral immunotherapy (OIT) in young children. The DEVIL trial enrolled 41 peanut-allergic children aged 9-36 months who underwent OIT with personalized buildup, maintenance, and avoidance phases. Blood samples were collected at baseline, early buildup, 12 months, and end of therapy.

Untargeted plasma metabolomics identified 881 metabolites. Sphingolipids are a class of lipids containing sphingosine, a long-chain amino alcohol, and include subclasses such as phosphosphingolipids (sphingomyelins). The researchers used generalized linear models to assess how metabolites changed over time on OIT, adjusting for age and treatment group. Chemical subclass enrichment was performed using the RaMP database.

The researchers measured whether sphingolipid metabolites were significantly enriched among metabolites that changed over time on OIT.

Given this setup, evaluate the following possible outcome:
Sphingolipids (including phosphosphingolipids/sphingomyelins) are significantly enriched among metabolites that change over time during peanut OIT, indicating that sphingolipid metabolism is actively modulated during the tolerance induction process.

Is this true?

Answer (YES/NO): YES